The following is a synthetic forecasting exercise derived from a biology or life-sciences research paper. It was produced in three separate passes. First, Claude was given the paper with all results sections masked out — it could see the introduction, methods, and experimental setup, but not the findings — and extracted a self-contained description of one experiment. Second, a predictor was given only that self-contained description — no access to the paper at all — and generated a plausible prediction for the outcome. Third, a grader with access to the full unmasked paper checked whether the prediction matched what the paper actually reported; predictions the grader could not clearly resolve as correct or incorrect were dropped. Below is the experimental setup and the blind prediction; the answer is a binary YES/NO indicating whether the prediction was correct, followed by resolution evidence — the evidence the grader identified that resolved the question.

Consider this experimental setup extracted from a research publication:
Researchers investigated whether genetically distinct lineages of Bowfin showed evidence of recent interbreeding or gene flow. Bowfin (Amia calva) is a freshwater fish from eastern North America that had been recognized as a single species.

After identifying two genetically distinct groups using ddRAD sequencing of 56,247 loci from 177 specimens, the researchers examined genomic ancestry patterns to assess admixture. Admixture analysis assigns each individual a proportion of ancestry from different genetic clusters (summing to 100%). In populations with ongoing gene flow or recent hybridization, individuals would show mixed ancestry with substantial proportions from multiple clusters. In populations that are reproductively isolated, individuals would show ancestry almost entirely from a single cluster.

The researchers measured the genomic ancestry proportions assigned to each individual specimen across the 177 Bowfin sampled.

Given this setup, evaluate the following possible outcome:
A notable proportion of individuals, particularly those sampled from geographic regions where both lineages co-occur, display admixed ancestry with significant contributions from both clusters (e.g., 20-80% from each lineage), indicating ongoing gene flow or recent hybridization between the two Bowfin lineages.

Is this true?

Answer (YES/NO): NO